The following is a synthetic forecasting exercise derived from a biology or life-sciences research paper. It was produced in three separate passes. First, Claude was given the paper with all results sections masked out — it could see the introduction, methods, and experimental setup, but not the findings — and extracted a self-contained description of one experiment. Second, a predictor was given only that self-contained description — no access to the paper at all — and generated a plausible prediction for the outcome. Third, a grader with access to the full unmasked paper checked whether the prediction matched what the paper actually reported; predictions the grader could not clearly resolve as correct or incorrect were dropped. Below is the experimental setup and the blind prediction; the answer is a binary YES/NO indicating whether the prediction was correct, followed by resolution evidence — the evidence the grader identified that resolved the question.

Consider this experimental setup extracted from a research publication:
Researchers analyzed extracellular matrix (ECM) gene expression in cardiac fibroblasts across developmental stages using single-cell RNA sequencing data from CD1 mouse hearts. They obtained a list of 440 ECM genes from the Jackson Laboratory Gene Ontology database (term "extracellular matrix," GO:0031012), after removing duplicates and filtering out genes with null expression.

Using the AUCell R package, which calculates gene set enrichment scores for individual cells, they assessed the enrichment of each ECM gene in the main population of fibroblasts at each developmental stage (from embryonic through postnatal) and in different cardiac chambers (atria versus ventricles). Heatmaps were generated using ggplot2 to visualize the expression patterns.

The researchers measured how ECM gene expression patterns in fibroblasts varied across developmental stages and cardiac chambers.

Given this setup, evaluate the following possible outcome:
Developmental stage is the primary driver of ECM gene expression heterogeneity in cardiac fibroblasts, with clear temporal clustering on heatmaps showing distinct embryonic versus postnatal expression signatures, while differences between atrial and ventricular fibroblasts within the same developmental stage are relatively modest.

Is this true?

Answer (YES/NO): NO